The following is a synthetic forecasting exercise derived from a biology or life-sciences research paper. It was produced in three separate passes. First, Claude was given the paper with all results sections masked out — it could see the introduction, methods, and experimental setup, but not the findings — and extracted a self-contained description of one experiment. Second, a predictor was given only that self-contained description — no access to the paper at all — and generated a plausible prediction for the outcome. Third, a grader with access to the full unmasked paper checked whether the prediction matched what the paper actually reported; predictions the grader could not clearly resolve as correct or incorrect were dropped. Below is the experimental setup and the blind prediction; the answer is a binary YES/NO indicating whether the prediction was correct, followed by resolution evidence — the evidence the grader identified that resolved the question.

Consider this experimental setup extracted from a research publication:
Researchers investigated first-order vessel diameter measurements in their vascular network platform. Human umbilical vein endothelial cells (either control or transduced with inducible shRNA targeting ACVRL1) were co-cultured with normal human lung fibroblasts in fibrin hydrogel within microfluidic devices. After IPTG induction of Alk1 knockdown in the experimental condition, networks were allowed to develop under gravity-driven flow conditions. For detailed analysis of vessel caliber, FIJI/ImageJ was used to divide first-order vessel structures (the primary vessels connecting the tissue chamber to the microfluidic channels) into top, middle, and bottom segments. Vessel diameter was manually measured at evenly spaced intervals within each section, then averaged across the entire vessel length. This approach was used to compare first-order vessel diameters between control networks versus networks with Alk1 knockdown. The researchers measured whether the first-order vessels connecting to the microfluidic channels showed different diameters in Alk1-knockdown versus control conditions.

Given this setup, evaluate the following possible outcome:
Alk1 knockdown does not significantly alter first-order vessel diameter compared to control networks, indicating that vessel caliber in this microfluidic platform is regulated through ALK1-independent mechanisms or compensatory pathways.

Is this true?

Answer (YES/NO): NO